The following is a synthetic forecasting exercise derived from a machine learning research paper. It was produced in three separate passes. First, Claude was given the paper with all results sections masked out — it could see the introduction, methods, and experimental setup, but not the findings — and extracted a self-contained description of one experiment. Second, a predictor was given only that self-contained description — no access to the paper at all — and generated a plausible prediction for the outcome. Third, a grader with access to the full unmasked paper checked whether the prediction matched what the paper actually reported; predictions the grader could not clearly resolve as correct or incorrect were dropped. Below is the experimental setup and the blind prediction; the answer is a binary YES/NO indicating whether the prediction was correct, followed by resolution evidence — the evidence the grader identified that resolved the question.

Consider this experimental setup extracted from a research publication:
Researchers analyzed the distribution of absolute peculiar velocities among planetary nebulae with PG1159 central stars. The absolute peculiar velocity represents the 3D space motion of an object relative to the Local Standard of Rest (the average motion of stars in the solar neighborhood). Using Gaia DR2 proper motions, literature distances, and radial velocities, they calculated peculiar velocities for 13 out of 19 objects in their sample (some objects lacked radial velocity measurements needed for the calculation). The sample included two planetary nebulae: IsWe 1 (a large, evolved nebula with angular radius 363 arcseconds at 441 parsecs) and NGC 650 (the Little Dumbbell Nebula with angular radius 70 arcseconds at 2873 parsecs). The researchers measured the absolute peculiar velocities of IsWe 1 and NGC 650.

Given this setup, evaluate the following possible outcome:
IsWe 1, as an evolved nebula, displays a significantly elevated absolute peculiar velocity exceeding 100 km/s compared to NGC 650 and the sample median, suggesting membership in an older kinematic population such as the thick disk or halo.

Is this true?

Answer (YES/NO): NO